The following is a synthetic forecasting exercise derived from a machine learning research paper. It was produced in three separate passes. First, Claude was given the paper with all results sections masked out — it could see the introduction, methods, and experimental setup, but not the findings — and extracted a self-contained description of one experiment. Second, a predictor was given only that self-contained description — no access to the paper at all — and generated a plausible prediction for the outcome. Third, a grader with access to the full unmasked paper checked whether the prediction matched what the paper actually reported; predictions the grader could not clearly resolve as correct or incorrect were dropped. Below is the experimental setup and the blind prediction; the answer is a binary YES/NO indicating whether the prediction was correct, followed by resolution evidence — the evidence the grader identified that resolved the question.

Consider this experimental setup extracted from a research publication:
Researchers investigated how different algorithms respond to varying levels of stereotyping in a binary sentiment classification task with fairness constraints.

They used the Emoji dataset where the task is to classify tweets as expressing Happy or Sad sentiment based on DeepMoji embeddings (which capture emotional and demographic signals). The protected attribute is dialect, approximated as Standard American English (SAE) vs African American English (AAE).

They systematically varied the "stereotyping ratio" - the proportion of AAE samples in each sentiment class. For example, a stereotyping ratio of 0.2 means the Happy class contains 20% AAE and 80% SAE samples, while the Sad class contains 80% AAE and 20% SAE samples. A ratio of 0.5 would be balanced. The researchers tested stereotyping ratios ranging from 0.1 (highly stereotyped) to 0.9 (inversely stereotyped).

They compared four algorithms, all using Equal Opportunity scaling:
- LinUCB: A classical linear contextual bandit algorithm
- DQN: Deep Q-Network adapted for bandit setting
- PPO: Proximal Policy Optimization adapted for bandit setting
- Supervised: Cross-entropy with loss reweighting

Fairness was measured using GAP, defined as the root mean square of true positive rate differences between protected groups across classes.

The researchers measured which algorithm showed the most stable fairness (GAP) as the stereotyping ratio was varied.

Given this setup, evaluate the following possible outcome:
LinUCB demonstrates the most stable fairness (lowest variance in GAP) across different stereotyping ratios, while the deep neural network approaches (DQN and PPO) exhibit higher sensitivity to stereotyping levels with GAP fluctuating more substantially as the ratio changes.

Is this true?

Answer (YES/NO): NO